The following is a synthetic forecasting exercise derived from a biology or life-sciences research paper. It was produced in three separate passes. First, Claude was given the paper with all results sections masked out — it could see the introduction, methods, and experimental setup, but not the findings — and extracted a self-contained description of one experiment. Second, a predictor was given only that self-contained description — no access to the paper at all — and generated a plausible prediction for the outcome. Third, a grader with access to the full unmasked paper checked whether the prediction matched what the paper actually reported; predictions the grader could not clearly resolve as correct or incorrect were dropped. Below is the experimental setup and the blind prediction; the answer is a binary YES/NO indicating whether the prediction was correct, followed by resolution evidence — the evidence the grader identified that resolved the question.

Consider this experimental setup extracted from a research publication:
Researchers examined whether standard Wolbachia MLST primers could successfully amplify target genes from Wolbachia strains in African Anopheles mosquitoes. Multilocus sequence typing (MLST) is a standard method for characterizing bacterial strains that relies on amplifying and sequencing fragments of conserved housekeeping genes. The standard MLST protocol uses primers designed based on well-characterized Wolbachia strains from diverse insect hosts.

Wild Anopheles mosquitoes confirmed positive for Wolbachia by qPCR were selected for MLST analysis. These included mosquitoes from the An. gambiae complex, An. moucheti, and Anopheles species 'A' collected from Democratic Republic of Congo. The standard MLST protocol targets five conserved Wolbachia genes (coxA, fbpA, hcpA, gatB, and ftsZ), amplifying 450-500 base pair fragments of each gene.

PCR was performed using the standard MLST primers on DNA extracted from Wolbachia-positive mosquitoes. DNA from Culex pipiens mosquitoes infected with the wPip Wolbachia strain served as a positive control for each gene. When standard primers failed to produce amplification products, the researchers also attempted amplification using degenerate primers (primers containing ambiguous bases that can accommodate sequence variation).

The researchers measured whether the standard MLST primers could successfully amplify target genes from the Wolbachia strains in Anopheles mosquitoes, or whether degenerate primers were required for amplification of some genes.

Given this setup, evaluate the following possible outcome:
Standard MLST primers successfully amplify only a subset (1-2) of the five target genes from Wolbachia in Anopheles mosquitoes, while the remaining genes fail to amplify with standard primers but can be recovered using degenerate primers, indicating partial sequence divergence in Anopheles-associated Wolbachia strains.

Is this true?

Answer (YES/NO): NO